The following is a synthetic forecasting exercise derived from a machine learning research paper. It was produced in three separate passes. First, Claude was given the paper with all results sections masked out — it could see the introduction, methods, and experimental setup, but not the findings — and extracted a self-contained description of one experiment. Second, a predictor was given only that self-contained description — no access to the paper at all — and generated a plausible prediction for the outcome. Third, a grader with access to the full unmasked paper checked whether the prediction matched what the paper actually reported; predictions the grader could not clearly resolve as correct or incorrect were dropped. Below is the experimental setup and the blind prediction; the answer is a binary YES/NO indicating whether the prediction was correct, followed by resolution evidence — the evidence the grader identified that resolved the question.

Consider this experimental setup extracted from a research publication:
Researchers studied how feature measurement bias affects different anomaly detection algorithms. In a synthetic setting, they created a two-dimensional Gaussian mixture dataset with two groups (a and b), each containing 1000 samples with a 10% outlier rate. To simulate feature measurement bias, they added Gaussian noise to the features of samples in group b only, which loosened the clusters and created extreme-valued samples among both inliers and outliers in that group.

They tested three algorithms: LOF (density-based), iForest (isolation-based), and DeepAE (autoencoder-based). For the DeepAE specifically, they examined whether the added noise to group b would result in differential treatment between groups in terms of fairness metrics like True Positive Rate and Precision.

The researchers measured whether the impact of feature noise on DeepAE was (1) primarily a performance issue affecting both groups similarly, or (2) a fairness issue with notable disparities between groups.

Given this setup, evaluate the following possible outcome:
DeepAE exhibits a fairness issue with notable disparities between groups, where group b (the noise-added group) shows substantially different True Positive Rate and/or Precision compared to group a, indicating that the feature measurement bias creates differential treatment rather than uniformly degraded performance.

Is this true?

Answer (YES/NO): NO